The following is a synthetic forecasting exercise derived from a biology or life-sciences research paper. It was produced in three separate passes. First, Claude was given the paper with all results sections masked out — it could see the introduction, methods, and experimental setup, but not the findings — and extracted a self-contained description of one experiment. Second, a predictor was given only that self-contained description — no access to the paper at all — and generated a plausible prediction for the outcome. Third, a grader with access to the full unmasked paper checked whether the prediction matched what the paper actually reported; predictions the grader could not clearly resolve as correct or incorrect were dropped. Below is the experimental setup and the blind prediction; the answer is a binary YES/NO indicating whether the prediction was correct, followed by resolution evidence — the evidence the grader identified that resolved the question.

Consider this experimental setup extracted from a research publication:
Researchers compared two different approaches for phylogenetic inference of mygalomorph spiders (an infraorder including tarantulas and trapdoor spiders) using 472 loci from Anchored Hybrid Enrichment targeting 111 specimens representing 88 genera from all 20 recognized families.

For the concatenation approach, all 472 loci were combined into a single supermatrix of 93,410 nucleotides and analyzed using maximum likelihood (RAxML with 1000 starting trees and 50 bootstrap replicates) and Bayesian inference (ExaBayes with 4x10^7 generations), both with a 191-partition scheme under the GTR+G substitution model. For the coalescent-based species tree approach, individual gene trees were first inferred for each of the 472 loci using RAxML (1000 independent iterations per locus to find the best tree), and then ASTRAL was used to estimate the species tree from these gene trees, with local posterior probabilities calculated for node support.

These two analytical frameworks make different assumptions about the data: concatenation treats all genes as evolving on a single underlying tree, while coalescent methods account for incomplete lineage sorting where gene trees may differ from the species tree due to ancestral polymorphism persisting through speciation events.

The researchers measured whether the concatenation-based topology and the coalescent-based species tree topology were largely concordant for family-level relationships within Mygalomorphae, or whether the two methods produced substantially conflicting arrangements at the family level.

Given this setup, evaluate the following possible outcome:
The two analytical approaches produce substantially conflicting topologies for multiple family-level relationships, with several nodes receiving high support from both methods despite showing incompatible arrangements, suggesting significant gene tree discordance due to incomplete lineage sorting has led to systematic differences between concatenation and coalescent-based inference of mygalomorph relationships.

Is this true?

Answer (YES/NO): NO